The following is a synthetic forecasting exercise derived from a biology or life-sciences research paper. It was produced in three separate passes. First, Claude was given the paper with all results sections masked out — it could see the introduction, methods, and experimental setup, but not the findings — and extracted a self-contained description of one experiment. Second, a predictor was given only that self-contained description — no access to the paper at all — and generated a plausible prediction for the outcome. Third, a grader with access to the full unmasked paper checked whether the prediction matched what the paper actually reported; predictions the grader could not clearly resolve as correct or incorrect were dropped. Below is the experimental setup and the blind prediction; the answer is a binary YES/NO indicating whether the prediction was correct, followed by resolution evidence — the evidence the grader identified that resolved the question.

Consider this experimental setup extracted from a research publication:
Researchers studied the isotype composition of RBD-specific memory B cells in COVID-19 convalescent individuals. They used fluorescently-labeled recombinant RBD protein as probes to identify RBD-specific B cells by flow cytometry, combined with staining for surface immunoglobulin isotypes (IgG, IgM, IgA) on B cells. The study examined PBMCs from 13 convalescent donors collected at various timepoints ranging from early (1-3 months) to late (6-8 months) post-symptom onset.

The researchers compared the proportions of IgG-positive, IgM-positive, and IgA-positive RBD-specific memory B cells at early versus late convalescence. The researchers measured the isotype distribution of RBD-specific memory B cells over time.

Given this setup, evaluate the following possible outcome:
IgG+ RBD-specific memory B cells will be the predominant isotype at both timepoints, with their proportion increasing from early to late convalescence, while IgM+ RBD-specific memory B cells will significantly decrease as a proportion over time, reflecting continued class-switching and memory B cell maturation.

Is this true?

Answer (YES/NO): YES